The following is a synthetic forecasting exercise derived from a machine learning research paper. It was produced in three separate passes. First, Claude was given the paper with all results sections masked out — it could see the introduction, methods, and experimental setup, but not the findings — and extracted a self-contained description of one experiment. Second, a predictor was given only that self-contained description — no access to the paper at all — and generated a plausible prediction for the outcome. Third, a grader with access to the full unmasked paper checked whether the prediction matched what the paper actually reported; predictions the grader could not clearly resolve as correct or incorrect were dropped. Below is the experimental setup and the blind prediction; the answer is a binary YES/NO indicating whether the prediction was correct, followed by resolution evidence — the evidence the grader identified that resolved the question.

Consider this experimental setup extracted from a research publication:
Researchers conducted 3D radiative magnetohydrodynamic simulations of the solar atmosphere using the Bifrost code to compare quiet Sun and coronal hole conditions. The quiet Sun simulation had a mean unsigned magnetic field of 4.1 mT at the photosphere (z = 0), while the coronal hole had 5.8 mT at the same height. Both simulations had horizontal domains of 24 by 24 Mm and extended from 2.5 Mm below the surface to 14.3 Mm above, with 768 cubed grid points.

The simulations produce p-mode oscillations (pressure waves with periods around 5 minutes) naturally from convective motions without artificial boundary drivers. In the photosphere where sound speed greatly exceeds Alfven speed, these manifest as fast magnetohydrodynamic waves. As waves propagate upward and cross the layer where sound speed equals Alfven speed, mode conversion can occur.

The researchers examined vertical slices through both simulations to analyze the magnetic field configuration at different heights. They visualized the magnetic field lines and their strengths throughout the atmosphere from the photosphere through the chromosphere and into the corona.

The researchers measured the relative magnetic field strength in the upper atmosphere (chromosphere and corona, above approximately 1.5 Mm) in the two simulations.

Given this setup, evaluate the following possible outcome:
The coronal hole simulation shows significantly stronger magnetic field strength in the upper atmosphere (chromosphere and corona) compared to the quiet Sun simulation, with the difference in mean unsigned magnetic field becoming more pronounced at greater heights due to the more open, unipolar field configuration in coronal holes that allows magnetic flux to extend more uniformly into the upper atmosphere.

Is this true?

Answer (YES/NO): YES